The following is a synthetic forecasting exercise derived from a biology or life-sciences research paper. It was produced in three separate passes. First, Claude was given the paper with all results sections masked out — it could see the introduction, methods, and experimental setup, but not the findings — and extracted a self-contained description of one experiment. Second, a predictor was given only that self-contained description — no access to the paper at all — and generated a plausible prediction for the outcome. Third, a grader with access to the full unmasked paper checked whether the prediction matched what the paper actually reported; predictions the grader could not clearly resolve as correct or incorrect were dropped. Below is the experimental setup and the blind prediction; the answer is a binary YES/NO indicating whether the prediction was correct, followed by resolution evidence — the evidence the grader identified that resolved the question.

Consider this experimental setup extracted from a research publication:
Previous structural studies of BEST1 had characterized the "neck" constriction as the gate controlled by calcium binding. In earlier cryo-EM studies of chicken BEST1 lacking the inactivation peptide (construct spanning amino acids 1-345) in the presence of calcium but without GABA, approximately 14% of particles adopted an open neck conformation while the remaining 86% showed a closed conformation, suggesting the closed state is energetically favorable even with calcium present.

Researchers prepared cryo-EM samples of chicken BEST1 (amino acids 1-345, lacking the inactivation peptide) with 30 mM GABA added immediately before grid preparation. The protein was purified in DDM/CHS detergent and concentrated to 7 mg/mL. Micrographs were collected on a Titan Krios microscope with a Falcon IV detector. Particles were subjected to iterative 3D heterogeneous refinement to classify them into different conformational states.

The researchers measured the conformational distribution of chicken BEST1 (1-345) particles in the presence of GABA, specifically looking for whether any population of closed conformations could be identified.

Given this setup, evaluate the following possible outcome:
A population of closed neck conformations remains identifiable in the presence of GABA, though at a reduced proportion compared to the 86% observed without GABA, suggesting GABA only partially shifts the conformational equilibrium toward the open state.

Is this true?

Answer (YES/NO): NO